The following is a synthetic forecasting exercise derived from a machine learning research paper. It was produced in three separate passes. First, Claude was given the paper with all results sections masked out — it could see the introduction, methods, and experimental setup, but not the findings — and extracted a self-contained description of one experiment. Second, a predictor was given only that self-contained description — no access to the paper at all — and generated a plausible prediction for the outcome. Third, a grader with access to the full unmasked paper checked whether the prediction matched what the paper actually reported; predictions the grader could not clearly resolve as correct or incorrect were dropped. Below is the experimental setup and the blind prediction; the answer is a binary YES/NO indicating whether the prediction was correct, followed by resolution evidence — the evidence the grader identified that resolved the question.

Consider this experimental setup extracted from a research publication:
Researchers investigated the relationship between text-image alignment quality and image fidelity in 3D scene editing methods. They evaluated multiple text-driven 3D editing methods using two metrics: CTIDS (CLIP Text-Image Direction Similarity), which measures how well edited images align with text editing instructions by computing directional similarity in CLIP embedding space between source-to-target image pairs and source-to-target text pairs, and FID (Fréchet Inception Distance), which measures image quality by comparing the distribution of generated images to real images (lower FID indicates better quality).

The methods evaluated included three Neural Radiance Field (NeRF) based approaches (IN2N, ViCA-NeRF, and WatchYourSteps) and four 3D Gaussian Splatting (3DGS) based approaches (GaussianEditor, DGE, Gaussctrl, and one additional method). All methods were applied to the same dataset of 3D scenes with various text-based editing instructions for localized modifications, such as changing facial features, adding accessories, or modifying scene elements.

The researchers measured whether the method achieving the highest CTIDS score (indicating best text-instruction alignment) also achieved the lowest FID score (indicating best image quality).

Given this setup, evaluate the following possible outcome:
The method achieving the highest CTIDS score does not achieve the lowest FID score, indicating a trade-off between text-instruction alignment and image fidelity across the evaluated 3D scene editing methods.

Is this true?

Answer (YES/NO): YES